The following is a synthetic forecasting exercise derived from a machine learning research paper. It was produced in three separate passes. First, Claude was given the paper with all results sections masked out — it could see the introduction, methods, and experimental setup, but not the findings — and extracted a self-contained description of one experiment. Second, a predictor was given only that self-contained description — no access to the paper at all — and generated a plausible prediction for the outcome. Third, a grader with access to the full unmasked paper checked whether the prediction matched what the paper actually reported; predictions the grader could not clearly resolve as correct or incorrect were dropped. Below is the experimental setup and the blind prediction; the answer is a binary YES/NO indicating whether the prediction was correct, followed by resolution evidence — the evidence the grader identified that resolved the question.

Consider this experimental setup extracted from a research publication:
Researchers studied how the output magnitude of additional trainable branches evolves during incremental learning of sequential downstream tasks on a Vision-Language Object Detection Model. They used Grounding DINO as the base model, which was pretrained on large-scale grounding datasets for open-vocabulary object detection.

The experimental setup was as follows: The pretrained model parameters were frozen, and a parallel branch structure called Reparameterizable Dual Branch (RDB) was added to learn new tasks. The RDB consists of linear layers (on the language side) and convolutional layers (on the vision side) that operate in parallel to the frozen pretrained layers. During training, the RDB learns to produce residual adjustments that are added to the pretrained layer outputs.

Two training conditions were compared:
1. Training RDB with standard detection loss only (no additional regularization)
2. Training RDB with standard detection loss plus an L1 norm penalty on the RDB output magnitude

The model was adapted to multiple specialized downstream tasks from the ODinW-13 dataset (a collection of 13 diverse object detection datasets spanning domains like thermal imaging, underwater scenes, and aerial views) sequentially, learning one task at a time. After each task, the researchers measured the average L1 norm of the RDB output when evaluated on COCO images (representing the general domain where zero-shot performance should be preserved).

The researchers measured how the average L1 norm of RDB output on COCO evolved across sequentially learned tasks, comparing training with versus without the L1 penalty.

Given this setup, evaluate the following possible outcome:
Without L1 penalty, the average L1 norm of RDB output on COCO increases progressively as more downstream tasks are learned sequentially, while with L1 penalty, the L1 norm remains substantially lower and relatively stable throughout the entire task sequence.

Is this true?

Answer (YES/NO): NO